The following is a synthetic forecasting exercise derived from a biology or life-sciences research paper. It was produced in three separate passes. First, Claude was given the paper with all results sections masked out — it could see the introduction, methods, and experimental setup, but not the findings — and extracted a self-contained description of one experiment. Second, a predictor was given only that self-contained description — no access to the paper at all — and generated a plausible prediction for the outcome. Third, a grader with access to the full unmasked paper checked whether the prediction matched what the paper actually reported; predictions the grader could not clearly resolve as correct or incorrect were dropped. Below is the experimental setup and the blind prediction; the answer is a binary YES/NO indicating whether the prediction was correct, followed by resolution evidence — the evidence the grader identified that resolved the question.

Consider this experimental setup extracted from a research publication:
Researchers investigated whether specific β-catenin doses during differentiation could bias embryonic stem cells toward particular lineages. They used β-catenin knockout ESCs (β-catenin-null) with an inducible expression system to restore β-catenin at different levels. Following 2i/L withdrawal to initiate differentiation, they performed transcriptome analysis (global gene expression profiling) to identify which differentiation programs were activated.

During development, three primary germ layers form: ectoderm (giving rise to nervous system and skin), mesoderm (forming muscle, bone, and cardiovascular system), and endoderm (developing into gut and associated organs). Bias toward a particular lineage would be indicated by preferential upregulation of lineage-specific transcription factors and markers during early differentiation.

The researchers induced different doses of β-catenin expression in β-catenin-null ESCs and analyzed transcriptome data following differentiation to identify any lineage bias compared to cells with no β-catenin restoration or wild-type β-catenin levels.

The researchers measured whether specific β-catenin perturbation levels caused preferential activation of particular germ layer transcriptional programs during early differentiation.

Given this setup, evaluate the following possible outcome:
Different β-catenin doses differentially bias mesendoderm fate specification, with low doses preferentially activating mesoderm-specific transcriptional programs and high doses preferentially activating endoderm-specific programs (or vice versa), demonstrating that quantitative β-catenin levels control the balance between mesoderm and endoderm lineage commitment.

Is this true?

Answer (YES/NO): NO